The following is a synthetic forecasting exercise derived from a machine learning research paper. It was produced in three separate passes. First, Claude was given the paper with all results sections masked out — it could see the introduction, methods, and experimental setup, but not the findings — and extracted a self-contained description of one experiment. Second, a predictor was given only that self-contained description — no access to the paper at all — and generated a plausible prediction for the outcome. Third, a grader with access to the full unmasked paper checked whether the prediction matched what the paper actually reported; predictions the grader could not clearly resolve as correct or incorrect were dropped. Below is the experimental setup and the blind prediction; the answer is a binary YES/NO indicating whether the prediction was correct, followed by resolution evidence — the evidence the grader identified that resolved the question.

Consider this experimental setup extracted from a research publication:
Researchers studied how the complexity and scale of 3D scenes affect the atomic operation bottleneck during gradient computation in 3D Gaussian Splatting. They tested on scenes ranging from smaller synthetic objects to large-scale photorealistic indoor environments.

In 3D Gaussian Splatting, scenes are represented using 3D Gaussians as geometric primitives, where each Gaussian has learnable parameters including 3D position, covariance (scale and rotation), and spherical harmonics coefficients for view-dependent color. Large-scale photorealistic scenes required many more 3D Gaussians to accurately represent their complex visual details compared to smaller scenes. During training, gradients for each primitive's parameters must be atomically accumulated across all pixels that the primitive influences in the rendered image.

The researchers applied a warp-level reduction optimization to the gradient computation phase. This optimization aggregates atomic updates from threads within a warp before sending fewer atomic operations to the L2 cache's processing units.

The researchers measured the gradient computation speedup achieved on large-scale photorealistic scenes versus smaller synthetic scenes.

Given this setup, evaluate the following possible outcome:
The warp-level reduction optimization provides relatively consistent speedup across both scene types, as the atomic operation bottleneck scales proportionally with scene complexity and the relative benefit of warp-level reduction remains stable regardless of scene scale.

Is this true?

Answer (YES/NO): NO